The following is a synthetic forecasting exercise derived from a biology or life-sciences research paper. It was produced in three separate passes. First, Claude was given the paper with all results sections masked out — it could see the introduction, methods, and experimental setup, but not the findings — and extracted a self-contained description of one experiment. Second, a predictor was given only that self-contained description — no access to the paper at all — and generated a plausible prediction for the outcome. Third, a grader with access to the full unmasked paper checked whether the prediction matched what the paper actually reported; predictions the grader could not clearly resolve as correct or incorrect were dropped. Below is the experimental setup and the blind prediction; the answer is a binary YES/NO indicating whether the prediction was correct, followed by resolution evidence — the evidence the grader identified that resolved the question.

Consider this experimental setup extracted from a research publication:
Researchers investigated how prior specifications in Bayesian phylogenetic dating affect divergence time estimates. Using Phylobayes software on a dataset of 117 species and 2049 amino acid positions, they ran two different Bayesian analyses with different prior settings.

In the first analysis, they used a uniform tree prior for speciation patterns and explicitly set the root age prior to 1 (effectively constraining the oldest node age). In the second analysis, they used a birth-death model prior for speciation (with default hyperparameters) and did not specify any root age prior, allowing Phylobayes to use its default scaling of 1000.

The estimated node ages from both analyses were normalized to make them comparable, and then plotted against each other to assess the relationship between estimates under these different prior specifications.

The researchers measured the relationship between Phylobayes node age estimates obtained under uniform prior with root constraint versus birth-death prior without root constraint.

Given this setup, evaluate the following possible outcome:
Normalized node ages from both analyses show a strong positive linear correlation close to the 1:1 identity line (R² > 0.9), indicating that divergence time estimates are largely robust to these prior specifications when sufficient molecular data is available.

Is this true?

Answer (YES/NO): NO